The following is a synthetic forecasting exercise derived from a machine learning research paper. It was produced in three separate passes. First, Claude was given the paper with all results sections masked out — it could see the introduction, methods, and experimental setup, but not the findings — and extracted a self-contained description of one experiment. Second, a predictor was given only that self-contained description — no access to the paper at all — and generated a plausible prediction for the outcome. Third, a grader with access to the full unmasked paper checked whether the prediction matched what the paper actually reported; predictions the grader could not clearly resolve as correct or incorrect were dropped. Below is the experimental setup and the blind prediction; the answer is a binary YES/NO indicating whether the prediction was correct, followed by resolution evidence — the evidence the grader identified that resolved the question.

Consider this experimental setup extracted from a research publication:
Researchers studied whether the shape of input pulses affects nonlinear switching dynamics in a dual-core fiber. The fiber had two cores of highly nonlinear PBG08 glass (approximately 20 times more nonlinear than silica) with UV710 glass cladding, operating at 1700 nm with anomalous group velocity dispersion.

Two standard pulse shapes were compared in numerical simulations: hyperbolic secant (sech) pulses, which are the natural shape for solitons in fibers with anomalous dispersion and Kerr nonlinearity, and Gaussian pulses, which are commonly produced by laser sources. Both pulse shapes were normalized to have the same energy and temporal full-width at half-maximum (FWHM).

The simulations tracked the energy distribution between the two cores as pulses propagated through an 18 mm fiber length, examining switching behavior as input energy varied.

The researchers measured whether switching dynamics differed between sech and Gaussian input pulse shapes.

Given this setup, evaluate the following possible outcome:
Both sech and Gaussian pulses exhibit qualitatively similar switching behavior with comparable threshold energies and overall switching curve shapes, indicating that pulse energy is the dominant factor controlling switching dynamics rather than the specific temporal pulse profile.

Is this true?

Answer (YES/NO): YES